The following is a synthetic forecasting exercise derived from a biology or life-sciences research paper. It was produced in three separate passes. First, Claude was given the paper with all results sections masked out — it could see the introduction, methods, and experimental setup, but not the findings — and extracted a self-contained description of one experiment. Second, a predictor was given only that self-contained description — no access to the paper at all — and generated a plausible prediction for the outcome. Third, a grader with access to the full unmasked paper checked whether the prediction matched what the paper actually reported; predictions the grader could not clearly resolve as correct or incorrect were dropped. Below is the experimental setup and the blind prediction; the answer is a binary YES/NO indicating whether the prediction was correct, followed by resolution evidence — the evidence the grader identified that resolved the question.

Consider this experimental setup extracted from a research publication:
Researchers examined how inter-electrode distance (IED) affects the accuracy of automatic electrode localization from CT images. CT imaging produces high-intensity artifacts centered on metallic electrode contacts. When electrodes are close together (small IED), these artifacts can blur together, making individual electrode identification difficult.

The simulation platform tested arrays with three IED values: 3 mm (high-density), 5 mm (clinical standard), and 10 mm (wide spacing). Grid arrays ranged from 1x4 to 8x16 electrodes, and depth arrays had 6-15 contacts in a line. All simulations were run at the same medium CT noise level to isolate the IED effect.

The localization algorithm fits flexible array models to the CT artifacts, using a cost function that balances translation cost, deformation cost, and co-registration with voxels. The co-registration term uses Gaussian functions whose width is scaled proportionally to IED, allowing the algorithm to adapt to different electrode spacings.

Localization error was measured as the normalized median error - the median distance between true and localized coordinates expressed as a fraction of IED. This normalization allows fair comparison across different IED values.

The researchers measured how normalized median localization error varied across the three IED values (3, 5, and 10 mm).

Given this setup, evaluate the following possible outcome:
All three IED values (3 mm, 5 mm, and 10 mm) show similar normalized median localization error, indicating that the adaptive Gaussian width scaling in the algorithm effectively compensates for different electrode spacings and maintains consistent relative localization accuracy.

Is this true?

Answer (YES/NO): NO